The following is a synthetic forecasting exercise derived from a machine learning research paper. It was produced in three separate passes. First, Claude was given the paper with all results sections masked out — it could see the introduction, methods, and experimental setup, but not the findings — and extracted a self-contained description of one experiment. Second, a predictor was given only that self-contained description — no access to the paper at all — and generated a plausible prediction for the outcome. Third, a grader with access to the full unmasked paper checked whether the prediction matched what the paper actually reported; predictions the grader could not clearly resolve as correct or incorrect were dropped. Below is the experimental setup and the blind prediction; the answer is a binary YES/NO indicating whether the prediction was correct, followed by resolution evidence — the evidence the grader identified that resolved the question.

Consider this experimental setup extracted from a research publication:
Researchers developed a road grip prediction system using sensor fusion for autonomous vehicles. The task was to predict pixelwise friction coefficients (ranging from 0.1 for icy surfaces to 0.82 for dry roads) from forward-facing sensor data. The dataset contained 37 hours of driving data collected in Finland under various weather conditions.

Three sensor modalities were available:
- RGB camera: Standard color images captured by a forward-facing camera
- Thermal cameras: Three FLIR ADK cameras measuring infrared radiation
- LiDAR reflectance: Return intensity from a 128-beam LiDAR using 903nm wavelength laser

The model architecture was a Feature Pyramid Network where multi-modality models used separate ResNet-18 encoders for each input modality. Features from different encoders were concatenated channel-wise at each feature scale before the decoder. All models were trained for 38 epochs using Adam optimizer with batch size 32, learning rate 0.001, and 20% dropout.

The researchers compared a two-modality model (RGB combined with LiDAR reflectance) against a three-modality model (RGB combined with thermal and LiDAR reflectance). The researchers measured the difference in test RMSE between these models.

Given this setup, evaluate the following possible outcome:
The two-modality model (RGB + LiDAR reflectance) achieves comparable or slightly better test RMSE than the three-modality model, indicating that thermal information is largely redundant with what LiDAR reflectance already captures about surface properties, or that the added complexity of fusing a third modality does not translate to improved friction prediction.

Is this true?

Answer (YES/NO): NO